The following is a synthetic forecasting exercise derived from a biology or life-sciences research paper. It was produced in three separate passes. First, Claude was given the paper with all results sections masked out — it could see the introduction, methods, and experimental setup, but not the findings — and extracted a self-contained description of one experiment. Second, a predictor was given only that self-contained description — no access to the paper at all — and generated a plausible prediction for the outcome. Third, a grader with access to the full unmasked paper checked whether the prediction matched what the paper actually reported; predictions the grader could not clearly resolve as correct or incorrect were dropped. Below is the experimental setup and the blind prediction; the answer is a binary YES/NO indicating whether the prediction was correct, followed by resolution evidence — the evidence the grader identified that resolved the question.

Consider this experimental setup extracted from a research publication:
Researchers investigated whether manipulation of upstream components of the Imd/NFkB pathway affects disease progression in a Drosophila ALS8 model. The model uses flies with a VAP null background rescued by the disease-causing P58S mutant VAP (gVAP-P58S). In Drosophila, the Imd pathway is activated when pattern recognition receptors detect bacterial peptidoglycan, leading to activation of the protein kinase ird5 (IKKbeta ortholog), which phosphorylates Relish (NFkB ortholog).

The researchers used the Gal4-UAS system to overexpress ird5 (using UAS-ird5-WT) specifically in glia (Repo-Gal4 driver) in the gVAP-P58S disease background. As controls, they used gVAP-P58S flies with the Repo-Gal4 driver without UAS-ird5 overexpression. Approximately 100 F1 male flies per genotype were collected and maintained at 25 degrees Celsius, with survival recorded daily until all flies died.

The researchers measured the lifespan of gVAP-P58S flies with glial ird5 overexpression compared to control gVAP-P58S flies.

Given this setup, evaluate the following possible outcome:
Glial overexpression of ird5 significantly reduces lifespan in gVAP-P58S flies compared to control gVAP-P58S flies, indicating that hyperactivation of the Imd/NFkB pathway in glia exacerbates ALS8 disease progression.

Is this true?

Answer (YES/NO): YES